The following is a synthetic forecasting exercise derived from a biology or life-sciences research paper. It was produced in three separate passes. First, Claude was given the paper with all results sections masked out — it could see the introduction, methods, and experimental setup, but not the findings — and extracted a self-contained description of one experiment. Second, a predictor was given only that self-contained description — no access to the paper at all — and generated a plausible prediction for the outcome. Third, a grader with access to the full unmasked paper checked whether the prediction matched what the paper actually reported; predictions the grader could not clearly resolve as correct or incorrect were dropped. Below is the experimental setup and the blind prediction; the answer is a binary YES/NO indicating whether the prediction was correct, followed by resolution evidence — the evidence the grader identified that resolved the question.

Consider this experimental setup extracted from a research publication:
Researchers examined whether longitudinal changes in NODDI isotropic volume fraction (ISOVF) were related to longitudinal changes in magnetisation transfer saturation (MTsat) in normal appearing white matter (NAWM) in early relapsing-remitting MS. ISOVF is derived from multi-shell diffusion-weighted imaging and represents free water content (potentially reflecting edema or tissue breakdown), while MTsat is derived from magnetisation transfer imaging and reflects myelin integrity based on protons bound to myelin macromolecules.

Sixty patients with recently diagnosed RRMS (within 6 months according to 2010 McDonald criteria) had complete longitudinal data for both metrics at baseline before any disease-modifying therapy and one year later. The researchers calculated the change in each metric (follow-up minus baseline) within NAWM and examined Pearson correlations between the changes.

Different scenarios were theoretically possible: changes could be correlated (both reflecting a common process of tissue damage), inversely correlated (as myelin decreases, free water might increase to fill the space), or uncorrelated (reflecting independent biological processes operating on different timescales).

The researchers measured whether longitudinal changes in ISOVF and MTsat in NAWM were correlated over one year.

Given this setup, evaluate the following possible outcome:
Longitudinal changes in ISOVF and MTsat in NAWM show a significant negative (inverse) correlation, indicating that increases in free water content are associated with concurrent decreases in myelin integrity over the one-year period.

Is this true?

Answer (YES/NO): NO